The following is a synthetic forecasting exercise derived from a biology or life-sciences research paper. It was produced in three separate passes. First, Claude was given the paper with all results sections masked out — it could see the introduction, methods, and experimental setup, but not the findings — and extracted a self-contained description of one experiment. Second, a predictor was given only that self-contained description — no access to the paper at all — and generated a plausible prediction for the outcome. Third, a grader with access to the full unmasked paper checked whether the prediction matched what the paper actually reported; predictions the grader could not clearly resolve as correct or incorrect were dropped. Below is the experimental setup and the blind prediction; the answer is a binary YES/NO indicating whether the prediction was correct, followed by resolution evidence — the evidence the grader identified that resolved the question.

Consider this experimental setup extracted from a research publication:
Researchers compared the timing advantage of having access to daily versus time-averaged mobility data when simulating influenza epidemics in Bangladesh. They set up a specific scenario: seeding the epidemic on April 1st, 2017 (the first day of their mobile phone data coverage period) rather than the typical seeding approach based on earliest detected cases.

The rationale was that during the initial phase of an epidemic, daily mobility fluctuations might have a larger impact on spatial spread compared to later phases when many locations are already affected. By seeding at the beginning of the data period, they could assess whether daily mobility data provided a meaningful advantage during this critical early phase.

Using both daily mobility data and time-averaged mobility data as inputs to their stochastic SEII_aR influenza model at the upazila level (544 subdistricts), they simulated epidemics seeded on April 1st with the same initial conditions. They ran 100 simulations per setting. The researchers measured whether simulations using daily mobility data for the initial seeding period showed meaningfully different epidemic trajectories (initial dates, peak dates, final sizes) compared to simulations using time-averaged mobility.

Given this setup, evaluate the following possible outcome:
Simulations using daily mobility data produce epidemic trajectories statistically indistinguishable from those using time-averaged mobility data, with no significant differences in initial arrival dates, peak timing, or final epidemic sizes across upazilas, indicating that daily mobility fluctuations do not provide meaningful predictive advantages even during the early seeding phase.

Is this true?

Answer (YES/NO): NO